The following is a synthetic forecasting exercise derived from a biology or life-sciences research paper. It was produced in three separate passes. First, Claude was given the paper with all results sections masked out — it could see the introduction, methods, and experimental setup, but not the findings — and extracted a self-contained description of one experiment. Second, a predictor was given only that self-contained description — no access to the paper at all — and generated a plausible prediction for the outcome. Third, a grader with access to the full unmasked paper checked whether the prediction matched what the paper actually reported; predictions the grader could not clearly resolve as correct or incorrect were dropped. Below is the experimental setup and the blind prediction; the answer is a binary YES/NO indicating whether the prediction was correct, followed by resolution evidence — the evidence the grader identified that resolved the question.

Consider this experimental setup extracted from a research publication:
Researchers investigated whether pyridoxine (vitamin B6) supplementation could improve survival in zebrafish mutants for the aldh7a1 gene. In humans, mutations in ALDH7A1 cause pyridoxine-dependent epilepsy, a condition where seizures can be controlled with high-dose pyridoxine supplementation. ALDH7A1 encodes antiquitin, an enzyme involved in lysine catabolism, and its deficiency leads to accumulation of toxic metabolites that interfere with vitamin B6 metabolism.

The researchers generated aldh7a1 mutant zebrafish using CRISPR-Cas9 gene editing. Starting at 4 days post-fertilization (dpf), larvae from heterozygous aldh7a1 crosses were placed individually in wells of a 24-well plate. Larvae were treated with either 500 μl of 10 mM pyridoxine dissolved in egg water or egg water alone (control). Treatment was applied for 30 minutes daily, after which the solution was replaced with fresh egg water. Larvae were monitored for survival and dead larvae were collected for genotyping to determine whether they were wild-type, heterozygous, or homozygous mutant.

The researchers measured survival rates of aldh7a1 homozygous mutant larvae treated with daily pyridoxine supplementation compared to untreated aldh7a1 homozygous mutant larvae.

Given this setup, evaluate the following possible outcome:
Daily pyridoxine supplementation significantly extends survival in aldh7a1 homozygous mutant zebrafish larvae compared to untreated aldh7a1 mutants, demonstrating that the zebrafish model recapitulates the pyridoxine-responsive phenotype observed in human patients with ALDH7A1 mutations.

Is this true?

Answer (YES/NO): YES